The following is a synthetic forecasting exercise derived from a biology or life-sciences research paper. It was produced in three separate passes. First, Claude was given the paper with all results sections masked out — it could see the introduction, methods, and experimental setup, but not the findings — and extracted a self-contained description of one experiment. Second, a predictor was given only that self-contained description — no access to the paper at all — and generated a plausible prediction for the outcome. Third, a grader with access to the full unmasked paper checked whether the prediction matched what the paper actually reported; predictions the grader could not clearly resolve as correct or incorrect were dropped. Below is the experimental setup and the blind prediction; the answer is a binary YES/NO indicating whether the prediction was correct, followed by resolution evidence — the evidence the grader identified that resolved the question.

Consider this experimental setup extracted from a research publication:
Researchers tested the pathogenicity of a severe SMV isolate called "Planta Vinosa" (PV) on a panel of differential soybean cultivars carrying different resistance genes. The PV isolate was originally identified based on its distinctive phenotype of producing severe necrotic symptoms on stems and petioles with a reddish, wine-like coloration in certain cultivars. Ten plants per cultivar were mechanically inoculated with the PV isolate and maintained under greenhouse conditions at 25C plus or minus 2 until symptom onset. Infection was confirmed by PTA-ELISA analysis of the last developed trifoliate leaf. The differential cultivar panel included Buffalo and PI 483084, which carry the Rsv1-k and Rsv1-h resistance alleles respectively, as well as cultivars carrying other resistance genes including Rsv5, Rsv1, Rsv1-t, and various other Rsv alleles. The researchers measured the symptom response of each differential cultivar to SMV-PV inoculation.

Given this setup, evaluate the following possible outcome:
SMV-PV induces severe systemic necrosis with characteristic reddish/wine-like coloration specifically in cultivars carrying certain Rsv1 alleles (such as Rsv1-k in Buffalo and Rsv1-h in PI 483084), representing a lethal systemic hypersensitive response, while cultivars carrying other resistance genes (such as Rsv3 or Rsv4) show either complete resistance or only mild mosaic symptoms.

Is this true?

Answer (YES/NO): NO